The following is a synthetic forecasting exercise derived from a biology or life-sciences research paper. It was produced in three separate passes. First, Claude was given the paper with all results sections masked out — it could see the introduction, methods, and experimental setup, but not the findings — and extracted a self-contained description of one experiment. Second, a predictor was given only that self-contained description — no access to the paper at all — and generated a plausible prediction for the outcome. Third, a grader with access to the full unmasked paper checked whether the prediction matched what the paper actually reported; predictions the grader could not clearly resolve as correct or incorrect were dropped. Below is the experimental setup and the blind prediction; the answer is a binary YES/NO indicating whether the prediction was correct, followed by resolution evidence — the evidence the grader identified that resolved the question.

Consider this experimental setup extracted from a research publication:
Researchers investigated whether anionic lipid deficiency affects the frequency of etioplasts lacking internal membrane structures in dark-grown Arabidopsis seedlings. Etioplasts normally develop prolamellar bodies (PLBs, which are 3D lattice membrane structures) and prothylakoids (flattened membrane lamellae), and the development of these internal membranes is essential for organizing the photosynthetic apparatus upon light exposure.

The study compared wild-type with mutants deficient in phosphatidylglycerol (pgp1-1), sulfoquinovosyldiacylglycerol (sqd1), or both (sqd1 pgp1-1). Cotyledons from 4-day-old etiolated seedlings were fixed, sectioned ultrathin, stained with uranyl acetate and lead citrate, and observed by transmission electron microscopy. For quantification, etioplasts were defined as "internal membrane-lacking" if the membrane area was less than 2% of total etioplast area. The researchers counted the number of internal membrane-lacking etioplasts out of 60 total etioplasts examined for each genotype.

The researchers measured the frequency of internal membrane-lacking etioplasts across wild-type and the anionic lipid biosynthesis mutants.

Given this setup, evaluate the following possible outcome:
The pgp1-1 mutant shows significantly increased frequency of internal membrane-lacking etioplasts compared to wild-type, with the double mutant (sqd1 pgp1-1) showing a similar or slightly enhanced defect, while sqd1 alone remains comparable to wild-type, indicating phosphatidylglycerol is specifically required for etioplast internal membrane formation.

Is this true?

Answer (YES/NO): NO